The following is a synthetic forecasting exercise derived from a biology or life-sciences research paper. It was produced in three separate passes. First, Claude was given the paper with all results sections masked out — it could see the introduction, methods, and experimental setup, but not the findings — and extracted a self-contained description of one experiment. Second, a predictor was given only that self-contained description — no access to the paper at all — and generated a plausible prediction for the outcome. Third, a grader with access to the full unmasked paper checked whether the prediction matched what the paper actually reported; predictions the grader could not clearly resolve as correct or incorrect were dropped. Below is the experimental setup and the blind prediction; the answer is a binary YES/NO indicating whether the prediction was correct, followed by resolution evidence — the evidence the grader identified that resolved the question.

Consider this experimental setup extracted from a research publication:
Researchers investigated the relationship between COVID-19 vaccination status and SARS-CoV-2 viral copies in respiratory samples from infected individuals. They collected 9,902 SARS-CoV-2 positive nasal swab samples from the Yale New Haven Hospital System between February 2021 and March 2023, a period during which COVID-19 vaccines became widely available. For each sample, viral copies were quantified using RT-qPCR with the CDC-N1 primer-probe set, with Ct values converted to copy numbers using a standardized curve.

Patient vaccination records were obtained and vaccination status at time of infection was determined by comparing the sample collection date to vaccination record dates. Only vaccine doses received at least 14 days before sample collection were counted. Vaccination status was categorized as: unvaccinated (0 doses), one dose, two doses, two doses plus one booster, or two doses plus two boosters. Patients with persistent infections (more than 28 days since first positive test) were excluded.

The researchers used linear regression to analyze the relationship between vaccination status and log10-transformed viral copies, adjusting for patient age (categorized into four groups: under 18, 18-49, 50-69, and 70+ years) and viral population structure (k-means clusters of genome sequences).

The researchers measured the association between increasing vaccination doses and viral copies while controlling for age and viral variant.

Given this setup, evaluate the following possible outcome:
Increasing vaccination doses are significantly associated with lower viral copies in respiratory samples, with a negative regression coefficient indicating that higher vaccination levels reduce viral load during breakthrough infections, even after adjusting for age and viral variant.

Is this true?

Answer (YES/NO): NO